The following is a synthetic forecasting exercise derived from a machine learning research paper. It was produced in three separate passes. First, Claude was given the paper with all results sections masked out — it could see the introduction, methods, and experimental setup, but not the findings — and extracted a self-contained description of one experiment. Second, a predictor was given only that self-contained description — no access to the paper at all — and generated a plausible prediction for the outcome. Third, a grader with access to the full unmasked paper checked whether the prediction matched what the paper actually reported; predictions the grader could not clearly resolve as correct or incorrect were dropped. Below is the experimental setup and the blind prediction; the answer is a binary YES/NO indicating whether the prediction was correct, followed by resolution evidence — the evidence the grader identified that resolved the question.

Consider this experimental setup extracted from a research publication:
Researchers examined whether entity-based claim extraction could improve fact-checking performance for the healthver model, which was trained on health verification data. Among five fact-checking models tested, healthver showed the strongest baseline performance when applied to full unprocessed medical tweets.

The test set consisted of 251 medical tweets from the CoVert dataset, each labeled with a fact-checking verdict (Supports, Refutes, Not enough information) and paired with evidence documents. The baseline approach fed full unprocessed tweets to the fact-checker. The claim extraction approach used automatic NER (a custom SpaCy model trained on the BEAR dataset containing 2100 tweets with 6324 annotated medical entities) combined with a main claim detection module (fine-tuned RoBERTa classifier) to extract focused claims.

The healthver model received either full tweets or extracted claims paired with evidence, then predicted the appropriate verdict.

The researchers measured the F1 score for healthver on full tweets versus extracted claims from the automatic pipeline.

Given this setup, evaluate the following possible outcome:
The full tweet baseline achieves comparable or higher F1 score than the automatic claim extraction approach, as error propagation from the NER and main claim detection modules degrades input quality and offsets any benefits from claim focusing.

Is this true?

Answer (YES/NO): YES